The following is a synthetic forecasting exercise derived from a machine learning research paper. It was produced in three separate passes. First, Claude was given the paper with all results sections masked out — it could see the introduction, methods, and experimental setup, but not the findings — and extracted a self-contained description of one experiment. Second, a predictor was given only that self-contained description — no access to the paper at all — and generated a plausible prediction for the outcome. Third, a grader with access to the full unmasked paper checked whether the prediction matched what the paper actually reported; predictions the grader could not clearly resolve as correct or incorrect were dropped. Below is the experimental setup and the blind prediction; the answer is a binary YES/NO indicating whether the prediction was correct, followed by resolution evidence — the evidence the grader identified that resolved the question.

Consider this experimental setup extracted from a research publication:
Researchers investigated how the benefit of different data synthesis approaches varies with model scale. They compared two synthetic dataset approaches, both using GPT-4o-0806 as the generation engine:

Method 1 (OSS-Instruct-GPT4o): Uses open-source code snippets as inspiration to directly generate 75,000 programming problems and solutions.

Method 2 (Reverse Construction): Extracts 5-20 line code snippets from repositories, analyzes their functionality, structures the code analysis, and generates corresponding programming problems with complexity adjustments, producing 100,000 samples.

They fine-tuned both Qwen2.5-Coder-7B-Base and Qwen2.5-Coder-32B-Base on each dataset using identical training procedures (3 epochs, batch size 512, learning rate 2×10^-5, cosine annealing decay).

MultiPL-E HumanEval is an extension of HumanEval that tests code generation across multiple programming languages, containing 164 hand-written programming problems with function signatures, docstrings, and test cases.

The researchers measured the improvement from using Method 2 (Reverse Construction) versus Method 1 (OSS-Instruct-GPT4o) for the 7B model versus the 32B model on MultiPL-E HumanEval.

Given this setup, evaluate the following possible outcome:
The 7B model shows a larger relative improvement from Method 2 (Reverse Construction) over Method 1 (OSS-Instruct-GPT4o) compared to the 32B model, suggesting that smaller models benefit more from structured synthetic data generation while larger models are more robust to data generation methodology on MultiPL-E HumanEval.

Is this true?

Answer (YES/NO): YES